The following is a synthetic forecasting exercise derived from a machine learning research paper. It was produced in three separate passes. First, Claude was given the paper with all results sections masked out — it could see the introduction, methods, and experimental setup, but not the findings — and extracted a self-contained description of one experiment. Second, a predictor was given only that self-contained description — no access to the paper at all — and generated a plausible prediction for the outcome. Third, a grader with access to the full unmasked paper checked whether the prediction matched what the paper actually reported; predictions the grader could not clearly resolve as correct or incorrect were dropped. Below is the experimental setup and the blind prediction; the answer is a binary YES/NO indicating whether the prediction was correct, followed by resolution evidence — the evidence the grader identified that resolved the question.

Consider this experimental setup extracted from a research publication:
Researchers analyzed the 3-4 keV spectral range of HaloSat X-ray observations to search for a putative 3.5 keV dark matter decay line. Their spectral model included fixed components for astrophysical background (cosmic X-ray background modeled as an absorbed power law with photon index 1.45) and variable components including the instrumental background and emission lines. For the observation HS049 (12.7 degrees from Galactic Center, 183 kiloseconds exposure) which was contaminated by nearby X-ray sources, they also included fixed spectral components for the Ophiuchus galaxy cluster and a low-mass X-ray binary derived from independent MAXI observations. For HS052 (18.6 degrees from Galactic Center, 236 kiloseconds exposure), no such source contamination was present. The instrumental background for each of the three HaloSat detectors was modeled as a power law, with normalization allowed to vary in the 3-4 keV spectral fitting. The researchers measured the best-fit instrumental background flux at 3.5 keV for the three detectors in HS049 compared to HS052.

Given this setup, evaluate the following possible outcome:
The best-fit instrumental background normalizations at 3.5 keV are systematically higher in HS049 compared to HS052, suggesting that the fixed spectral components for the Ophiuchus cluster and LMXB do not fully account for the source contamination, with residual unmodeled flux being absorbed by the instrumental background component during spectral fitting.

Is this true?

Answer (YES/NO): NO